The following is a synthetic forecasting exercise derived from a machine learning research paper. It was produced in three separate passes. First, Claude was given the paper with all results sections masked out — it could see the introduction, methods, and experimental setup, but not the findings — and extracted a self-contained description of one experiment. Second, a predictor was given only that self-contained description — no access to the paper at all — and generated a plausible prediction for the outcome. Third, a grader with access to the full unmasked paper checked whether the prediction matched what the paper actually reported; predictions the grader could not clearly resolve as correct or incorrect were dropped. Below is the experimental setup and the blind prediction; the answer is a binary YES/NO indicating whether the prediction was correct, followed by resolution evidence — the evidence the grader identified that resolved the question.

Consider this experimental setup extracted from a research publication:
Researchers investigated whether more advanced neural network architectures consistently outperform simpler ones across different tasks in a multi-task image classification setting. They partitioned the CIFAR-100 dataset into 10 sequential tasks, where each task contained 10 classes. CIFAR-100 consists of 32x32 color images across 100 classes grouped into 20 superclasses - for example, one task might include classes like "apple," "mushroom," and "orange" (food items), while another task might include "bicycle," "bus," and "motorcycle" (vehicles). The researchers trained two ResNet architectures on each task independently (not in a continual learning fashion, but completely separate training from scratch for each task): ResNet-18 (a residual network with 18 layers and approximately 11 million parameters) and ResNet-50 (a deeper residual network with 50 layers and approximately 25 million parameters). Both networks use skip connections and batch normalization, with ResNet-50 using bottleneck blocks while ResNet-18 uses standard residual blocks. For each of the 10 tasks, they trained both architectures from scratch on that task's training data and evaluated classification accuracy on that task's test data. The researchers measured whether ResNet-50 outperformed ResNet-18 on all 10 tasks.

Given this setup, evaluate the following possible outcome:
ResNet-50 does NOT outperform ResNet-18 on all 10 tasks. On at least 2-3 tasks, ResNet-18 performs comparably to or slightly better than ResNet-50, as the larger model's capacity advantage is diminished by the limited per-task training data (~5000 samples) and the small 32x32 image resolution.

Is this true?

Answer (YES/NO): YES